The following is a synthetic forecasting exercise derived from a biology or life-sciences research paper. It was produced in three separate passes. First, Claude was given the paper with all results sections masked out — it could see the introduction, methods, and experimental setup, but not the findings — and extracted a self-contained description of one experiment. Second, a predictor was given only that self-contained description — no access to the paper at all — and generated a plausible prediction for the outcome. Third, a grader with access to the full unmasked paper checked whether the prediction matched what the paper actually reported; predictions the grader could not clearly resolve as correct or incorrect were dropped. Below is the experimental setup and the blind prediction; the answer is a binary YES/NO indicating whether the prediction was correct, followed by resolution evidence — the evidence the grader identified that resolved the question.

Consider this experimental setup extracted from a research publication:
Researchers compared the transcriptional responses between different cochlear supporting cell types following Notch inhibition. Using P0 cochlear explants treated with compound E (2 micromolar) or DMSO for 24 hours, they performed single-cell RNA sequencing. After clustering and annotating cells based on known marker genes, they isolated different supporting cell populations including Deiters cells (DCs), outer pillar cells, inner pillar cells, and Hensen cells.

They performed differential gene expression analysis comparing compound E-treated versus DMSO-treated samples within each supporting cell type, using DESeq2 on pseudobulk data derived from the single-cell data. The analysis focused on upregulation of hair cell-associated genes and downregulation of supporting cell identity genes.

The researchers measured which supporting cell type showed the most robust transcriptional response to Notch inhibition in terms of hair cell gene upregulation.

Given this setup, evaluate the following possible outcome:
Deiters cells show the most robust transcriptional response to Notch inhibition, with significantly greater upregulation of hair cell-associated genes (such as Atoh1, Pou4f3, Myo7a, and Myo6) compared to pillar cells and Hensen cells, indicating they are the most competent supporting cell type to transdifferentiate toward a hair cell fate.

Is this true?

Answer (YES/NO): YES